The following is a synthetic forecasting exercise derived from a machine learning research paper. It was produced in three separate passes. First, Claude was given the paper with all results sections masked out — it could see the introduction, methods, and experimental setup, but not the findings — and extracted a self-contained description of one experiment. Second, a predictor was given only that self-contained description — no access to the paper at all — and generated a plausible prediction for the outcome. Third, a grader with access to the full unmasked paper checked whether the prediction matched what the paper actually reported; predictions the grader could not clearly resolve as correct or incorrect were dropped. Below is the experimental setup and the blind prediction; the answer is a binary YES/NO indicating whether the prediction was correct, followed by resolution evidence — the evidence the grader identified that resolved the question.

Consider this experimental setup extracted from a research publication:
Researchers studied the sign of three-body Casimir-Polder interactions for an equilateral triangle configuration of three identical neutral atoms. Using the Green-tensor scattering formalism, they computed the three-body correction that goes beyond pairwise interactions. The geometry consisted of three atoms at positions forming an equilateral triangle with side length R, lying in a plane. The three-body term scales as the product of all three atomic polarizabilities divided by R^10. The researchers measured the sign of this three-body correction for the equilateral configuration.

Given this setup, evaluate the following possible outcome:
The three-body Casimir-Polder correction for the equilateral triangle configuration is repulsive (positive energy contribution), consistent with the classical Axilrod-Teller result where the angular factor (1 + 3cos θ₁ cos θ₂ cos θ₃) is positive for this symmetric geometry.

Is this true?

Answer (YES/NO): YES